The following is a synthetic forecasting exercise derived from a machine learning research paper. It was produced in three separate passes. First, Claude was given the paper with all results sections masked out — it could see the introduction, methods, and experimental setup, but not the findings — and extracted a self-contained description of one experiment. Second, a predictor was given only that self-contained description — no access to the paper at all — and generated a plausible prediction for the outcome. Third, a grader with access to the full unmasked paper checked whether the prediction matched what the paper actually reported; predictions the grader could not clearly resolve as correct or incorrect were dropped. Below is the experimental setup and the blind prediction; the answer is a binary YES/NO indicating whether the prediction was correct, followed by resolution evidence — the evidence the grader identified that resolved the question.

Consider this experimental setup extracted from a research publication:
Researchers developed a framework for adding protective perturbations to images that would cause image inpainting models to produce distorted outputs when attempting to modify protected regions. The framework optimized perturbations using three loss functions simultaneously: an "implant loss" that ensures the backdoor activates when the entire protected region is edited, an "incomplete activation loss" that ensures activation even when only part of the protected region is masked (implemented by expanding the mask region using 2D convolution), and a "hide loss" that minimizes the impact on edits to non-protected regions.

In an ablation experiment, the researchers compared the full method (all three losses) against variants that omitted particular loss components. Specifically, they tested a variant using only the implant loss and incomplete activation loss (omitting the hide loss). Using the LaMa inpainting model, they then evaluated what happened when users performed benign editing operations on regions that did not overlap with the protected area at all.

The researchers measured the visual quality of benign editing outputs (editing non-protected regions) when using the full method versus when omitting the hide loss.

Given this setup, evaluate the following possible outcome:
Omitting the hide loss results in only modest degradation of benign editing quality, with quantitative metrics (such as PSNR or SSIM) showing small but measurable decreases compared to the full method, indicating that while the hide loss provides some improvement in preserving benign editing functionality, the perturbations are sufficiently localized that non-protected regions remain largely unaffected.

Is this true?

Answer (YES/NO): NO